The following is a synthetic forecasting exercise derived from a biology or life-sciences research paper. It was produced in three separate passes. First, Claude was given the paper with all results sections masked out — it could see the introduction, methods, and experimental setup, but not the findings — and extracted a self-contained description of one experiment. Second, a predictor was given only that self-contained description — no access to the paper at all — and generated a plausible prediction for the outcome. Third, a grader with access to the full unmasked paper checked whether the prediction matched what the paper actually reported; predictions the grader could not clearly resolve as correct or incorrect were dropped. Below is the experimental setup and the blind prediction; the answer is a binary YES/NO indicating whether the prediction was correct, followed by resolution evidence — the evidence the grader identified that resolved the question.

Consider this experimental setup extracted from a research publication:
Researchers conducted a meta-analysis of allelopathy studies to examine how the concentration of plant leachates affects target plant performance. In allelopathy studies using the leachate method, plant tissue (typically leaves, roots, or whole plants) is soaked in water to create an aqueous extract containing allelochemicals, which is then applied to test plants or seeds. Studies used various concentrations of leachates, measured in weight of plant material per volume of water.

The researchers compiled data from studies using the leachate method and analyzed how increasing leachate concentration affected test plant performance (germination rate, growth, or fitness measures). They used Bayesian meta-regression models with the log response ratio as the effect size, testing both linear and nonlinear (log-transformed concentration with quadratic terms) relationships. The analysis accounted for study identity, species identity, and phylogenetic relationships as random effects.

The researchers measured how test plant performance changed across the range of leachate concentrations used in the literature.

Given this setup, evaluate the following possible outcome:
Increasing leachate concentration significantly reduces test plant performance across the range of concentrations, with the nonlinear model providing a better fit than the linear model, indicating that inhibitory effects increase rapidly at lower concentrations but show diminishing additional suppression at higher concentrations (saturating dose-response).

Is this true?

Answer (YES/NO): NO